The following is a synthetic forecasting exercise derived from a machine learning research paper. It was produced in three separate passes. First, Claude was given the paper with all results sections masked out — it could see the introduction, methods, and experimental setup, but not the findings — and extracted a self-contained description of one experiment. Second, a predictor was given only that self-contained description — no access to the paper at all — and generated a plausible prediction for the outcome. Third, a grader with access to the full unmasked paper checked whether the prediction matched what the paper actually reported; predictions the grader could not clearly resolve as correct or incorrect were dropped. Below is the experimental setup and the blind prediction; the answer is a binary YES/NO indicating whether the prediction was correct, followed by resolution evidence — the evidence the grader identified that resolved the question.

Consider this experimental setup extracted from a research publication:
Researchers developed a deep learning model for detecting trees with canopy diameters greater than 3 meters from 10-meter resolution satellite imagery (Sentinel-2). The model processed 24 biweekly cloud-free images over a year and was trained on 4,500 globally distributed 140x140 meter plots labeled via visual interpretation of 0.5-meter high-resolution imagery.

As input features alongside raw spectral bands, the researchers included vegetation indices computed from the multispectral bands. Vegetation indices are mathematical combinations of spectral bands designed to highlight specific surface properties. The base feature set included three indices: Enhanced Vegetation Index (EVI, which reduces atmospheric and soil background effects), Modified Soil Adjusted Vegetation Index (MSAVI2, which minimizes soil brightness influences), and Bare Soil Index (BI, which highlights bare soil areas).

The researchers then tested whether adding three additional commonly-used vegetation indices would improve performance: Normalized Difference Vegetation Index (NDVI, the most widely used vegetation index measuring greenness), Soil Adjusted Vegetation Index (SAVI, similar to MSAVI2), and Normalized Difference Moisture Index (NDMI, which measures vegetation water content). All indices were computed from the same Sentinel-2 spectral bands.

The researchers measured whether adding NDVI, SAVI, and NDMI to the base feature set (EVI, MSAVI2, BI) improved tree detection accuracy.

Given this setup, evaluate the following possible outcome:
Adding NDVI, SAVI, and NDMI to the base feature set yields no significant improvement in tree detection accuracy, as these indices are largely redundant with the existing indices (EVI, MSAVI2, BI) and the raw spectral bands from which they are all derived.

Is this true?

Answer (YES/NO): YES